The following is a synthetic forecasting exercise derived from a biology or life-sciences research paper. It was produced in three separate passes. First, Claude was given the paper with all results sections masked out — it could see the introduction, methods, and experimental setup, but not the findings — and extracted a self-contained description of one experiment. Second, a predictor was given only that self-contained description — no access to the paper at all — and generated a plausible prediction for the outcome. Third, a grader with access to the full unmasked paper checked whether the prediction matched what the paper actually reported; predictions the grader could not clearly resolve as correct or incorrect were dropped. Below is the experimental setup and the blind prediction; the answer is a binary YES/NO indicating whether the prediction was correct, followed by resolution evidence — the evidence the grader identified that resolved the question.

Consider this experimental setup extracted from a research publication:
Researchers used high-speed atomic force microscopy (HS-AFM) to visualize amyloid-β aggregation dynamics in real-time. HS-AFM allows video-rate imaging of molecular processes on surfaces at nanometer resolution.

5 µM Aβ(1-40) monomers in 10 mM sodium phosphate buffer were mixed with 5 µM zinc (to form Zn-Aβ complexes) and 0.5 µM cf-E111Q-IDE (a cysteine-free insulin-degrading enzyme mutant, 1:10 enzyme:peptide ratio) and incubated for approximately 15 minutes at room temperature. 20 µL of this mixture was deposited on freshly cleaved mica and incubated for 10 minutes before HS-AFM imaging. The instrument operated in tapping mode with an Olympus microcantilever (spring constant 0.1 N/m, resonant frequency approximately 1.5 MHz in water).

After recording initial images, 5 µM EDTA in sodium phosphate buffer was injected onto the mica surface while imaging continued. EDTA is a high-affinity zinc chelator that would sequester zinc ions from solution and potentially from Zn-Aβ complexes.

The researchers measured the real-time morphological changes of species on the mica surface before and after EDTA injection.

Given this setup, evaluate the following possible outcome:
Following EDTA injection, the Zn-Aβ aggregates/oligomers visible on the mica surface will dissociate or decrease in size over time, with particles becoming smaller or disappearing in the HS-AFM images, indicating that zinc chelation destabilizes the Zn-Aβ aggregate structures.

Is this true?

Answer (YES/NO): YES